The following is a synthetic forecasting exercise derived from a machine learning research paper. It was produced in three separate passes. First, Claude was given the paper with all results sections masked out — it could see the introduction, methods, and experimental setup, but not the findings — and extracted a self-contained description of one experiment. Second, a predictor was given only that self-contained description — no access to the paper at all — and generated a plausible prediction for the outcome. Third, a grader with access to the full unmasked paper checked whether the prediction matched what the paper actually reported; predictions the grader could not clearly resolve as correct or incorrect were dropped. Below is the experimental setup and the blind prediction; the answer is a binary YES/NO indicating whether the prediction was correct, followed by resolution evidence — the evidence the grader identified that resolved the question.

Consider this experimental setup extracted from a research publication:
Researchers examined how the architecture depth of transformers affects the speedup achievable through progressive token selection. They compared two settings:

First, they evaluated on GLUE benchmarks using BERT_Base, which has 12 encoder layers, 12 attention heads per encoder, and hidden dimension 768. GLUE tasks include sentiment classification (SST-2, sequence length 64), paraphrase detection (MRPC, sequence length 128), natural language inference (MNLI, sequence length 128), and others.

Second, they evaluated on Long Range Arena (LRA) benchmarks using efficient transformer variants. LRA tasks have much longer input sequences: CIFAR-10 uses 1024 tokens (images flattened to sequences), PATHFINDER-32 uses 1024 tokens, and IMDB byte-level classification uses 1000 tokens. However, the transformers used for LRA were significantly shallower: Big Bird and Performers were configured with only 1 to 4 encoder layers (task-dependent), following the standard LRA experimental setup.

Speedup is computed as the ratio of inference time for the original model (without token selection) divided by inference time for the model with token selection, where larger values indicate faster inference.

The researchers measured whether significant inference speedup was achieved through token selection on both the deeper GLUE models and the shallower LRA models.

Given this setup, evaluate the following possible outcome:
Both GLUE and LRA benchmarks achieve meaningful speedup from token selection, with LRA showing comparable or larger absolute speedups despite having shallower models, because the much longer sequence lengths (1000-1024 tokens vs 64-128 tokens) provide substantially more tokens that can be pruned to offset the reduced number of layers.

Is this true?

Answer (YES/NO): NO